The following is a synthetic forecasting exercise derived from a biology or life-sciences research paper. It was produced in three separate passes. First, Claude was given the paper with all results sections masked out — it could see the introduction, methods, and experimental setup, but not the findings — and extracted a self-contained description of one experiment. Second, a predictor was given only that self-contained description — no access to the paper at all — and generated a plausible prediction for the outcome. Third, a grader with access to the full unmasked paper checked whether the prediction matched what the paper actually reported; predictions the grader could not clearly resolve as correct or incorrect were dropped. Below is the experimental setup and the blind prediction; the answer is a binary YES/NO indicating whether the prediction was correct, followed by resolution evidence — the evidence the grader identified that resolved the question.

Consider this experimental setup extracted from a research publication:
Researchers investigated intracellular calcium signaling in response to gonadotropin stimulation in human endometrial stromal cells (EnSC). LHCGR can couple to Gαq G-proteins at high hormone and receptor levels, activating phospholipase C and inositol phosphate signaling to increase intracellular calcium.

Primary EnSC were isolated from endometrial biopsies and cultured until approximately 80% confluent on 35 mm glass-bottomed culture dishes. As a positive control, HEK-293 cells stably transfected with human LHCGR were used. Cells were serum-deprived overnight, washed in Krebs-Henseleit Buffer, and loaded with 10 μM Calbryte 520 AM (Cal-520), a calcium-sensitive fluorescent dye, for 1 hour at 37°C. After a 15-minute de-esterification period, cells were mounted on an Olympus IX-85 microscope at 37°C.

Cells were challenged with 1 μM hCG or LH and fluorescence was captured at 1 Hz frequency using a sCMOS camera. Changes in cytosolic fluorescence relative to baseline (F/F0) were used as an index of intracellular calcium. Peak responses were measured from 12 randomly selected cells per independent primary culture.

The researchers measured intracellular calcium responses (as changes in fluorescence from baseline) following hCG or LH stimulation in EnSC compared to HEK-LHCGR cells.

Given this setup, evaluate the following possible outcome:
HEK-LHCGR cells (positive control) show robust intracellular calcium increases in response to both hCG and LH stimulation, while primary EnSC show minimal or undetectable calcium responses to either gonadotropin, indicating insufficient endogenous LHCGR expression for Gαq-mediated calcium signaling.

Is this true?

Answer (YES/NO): YES